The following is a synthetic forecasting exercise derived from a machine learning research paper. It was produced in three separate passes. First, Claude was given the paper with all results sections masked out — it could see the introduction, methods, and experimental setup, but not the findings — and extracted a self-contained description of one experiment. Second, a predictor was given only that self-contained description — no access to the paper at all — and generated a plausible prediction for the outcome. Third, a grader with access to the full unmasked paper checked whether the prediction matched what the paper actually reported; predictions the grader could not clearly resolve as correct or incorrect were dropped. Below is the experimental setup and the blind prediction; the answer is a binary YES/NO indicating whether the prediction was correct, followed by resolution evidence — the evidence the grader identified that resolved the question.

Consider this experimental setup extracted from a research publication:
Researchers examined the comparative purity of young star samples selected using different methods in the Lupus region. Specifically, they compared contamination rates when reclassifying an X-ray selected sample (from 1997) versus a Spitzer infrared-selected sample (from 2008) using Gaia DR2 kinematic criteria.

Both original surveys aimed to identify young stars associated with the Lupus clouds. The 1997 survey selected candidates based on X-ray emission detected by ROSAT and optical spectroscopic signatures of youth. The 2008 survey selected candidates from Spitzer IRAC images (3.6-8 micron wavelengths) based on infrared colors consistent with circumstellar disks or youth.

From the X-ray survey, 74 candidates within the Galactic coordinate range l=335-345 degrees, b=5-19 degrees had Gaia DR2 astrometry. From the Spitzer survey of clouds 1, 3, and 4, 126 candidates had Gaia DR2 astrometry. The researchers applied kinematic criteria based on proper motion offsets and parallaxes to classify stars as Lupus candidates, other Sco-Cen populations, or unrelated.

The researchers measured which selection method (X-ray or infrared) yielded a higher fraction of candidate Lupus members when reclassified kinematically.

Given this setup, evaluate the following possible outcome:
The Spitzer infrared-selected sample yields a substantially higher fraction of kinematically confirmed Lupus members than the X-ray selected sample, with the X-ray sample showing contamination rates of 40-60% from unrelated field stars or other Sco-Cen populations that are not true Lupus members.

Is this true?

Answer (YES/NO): NO